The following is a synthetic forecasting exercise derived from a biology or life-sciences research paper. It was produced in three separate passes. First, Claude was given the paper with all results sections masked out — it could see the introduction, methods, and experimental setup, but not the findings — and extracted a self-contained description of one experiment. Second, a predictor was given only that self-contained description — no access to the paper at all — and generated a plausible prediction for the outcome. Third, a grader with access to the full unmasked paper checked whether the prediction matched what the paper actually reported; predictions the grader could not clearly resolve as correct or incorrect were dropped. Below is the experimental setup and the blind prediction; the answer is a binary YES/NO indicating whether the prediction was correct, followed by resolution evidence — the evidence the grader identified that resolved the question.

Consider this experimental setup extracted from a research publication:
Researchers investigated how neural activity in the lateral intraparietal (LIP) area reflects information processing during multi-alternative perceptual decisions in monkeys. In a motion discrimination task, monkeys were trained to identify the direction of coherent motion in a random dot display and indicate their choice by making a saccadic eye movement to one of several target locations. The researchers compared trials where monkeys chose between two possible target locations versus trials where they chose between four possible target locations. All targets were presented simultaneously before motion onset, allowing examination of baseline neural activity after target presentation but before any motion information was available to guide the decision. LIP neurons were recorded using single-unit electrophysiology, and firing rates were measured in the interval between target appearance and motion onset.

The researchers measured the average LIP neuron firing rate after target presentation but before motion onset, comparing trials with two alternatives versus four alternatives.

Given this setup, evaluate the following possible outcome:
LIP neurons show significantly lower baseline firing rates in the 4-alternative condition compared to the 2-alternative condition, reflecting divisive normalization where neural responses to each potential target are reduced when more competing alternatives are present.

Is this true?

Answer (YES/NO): NO